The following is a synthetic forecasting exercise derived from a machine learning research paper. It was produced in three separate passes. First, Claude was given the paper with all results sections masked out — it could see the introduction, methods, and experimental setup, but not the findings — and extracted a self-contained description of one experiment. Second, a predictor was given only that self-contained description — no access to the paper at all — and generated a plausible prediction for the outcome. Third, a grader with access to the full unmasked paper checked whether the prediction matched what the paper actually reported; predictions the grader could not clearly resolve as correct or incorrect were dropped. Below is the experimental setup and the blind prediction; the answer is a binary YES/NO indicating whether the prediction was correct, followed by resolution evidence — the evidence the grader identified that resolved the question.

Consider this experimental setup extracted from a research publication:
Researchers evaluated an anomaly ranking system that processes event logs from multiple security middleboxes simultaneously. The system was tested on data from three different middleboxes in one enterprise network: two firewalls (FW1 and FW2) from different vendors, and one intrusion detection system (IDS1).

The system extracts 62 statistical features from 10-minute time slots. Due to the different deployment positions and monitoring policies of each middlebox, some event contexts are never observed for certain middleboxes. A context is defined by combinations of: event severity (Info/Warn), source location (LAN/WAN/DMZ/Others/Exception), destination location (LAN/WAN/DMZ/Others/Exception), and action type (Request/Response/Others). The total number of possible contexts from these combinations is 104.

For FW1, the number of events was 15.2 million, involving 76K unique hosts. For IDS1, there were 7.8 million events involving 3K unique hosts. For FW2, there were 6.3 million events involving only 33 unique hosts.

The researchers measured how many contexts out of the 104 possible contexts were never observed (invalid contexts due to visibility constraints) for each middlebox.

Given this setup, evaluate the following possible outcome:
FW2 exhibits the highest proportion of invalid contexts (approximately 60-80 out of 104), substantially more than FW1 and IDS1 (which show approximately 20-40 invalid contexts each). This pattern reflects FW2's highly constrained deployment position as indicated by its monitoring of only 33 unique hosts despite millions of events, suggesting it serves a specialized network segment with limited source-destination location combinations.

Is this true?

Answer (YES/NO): NO